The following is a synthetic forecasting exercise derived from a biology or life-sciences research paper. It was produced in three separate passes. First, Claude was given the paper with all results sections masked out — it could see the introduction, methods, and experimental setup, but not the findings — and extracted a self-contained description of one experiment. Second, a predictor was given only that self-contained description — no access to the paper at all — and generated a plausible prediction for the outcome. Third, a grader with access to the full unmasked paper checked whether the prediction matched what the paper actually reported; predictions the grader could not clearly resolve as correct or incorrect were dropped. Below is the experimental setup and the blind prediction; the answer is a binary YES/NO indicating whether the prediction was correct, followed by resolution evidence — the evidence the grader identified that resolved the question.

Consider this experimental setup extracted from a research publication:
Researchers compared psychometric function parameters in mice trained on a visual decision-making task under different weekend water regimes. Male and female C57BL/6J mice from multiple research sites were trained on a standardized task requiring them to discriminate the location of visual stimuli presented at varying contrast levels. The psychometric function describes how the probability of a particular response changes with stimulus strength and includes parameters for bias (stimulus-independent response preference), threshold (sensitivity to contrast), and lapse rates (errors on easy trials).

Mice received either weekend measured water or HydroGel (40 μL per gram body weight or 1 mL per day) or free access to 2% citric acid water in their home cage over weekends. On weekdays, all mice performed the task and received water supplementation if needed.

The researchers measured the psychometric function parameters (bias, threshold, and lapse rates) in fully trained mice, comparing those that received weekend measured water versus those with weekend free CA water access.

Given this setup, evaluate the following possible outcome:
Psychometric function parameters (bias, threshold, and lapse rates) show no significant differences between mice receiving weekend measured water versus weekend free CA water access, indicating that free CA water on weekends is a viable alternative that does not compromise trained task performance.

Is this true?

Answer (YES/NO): YES